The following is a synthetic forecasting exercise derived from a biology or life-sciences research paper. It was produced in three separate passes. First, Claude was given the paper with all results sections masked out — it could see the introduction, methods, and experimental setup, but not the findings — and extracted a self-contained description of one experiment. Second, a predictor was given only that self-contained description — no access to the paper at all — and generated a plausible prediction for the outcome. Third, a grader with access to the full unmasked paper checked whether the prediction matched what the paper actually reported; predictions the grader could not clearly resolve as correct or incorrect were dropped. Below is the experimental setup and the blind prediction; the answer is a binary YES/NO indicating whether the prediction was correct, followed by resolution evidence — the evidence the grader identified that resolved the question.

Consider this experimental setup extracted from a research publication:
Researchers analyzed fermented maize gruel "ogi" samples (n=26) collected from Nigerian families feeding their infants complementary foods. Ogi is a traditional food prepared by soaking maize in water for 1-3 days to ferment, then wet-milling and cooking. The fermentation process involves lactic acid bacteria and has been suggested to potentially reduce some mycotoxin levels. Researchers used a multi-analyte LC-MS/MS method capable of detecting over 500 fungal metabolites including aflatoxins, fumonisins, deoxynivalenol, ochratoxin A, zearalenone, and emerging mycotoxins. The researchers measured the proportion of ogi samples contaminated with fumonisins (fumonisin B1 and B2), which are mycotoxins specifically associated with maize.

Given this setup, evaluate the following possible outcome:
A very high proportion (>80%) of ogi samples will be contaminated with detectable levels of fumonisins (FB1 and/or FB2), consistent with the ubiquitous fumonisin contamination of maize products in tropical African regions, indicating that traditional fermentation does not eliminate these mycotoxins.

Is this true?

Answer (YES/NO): NO